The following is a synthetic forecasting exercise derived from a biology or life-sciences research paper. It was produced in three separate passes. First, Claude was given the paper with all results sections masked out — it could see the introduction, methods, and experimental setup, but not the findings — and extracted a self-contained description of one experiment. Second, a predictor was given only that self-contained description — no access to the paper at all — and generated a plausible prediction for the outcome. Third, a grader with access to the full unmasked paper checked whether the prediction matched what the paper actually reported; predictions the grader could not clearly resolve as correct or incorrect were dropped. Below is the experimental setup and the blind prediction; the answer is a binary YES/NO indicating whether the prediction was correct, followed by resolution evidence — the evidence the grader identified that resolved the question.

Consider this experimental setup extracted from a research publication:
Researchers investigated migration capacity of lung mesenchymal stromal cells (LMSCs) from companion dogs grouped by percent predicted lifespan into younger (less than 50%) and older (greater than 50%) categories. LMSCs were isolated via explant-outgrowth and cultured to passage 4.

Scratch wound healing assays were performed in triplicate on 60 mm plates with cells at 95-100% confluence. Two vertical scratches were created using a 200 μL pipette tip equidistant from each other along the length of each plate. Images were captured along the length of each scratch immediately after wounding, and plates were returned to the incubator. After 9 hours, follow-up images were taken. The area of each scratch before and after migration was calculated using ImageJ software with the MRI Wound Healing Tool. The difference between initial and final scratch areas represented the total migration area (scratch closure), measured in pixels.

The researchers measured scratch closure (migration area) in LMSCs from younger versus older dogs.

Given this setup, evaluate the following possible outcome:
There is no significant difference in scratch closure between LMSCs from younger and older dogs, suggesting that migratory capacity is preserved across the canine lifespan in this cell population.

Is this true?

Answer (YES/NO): YES